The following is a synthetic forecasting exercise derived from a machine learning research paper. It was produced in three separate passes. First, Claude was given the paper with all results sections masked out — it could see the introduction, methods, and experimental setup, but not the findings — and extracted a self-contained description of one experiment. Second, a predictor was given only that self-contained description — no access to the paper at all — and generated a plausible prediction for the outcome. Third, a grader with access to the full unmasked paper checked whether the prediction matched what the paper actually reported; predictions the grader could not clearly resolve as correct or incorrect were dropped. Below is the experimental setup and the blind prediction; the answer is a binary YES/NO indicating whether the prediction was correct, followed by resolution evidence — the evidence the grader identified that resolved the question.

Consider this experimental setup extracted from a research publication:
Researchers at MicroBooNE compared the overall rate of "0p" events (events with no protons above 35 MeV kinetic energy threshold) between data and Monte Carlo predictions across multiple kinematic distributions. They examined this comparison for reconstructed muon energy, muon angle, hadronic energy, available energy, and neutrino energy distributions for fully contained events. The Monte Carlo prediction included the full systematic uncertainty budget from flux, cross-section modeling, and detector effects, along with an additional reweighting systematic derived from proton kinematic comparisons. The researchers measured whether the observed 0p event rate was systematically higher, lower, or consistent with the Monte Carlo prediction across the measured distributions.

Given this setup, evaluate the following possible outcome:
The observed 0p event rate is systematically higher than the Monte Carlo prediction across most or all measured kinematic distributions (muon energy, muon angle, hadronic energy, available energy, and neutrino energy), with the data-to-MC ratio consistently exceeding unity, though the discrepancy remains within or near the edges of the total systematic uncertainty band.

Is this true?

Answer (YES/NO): NO